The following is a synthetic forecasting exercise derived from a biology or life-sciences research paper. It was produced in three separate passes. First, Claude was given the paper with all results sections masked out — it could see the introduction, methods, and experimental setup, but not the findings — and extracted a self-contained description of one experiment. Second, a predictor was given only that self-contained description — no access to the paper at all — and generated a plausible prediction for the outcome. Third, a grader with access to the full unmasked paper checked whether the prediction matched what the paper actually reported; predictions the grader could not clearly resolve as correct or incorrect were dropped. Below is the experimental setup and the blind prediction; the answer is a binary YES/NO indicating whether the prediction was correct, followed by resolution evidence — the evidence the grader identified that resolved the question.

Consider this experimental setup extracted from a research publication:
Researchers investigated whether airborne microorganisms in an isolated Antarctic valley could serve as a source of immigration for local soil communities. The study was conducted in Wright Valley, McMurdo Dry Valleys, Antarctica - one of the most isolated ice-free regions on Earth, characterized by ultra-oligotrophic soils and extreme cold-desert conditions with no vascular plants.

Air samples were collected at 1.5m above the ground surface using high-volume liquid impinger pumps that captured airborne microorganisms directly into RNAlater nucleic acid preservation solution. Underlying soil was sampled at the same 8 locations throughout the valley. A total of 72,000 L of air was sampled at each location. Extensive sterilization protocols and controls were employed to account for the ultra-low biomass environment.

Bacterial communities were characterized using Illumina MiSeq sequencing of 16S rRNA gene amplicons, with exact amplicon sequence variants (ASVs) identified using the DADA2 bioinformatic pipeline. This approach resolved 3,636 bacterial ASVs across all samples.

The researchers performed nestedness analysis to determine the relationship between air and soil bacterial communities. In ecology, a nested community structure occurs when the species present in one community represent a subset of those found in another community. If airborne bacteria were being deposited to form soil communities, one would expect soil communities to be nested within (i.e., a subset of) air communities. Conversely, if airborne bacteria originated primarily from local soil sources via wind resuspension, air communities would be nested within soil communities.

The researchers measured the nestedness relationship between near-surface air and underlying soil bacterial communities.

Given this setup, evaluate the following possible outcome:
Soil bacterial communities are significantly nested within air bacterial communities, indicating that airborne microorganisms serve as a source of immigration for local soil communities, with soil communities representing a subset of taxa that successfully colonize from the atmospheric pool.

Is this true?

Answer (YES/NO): NO